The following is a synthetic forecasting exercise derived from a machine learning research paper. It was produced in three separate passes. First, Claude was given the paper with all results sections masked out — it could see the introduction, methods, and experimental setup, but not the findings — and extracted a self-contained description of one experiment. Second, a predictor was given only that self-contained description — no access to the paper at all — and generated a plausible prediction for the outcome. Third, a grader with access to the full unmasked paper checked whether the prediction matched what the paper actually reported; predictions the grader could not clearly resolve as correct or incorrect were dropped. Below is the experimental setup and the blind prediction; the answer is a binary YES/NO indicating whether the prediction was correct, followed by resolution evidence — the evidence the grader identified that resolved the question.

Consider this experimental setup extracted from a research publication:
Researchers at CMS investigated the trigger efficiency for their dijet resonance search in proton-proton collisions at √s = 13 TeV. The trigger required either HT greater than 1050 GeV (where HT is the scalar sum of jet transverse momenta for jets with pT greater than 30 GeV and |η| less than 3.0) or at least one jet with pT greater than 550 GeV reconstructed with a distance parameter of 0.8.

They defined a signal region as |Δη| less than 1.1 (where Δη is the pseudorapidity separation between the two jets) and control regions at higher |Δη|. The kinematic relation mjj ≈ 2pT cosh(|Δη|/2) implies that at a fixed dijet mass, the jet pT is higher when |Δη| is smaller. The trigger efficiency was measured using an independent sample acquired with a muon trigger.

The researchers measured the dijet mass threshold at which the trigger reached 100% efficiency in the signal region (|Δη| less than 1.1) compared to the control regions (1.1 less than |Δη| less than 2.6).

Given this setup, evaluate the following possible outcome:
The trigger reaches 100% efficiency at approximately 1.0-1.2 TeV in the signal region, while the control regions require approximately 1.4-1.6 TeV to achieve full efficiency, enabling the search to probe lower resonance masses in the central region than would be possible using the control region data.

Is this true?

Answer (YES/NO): NO